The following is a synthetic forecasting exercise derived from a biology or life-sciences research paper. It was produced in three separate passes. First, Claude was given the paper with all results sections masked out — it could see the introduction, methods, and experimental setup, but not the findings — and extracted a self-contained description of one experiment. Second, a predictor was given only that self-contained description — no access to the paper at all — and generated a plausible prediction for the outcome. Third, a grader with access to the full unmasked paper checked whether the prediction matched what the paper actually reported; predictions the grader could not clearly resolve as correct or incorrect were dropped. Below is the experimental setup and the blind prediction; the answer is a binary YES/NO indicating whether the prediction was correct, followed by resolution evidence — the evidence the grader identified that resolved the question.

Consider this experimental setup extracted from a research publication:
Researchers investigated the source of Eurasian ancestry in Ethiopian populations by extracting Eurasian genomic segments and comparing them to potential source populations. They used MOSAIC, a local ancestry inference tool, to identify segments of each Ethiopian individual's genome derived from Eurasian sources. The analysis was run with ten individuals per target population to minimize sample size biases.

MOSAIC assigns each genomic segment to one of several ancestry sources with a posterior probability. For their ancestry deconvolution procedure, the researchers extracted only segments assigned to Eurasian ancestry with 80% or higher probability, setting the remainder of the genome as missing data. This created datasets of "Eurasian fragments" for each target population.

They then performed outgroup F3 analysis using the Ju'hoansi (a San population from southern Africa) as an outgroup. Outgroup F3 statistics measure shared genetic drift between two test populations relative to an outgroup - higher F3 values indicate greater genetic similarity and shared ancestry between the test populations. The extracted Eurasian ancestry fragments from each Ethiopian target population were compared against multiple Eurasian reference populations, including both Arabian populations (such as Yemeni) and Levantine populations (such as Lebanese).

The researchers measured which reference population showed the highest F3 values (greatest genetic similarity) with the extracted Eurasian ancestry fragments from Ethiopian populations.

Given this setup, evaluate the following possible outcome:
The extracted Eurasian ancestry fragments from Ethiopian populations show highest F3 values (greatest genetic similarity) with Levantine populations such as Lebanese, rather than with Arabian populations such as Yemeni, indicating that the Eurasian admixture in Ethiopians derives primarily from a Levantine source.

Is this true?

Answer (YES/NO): NO